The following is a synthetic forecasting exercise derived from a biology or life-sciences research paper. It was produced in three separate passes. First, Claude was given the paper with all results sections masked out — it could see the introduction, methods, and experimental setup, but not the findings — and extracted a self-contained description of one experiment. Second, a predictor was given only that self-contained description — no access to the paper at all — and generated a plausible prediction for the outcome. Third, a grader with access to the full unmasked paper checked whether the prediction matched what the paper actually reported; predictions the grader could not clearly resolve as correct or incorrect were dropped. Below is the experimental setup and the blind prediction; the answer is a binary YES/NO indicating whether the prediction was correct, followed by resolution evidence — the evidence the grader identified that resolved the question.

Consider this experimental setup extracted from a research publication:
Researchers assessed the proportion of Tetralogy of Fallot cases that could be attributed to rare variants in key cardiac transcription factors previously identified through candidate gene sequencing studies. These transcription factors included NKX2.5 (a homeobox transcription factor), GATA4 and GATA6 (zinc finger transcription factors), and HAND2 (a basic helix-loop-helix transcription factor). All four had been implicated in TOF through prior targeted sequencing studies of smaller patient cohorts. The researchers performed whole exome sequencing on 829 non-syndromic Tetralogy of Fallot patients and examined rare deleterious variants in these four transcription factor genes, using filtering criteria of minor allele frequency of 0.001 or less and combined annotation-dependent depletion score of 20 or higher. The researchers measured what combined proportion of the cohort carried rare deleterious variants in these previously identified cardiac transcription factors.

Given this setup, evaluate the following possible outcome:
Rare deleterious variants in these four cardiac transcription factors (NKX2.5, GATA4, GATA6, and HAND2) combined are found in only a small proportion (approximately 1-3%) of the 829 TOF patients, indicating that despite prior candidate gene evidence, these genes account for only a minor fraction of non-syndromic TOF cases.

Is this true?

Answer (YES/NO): YES